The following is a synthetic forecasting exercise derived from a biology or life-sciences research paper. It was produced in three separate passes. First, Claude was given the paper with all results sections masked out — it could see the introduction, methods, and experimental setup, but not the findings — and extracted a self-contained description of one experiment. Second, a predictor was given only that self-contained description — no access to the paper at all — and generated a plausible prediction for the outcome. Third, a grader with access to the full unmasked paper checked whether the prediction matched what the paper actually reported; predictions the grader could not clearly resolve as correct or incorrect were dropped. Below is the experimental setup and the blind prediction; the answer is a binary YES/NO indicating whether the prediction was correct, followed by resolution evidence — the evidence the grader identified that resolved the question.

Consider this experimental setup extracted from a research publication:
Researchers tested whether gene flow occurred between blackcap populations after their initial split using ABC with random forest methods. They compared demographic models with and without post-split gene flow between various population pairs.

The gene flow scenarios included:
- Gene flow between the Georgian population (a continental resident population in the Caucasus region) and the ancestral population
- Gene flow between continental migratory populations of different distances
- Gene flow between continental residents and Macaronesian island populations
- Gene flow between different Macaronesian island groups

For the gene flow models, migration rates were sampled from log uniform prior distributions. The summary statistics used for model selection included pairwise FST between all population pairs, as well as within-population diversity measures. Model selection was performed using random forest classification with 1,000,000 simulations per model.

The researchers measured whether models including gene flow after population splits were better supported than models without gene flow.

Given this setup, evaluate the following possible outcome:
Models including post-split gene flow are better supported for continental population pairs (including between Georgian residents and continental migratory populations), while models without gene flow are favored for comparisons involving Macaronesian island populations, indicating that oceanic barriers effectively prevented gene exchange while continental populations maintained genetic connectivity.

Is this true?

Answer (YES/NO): NO